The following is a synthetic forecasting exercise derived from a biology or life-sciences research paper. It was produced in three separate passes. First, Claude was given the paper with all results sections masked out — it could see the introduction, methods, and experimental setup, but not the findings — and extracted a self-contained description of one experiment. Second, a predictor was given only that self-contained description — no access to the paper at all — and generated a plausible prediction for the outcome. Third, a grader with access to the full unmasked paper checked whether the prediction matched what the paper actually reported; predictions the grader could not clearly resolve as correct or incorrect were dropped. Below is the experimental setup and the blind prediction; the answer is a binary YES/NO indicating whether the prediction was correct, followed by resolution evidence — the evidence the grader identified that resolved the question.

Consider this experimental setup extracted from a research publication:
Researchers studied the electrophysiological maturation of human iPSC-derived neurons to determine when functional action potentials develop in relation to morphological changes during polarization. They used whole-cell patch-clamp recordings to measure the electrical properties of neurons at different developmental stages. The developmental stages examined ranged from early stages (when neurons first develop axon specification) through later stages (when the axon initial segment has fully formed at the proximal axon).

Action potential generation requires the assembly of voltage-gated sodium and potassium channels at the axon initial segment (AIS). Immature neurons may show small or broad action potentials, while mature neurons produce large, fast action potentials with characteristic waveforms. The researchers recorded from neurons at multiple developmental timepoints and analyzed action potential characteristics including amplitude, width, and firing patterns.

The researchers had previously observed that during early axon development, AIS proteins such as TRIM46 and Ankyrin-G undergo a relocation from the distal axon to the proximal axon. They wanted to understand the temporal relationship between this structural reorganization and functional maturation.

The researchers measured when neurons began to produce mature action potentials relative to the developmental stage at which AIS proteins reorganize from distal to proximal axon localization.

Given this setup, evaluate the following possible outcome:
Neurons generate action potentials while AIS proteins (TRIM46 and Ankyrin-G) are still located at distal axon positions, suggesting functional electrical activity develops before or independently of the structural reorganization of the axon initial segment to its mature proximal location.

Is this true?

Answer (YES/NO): YES